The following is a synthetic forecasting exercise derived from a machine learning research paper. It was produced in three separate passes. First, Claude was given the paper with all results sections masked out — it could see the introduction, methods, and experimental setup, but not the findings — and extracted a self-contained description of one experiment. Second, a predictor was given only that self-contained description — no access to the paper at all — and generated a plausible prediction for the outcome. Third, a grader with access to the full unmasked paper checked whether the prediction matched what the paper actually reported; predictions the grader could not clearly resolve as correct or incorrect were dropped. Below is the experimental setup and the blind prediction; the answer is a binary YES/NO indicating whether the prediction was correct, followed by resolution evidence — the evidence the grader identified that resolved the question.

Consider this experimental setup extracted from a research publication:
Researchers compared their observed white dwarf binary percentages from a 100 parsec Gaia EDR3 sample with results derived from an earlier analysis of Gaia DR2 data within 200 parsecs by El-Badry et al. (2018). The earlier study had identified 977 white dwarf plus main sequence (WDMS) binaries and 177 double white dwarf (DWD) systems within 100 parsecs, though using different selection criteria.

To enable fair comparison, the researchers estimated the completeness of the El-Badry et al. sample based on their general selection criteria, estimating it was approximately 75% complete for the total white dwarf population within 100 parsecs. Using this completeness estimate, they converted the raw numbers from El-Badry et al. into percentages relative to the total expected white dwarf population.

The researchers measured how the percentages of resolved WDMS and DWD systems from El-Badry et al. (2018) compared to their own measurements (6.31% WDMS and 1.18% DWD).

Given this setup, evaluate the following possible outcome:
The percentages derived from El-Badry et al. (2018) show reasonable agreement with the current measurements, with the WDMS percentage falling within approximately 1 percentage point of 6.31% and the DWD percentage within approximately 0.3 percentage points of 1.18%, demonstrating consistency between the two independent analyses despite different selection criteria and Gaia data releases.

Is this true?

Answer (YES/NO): YES